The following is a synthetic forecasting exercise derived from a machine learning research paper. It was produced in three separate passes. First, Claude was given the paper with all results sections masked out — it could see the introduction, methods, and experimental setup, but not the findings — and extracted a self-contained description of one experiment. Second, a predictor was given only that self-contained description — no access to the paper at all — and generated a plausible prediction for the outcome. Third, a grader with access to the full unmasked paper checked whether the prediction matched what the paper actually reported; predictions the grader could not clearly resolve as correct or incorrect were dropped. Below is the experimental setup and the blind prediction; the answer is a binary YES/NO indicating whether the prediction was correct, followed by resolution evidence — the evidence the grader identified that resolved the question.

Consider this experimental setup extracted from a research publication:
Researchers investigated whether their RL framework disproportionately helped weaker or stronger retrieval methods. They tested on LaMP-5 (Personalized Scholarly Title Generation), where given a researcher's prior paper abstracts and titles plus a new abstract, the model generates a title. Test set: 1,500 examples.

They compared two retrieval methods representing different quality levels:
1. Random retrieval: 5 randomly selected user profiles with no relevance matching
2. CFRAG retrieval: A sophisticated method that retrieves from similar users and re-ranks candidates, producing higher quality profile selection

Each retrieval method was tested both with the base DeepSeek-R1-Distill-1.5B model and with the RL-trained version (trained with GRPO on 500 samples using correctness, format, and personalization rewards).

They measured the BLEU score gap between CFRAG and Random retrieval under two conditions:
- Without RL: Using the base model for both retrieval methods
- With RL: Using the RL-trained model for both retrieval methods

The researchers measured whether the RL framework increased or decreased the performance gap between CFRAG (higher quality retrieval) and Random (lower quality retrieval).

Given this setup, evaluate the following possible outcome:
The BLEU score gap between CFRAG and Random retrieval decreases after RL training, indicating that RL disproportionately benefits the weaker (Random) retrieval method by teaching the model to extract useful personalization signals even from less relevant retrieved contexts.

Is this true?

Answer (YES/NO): YES